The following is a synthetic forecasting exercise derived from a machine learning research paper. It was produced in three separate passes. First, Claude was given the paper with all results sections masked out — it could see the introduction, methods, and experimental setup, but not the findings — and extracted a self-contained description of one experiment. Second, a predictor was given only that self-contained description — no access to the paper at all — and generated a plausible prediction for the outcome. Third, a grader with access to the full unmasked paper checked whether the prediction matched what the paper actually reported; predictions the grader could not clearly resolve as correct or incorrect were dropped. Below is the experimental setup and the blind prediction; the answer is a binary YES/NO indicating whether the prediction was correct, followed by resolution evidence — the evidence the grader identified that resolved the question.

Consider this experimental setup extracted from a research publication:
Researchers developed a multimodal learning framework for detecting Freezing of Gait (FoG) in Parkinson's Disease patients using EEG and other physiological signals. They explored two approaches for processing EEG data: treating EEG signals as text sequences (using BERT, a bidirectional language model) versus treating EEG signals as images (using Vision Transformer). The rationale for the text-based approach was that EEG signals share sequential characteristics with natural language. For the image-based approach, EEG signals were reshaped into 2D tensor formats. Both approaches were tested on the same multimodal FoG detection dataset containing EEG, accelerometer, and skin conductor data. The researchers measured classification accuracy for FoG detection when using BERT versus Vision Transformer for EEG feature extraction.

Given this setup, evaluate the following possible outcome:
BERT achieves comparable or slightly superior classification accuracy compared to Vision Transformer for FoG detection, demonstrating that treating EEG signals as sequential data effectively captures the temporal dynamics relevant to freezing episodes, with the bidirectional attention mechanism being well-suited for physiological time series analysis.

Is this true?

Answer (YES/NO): YES